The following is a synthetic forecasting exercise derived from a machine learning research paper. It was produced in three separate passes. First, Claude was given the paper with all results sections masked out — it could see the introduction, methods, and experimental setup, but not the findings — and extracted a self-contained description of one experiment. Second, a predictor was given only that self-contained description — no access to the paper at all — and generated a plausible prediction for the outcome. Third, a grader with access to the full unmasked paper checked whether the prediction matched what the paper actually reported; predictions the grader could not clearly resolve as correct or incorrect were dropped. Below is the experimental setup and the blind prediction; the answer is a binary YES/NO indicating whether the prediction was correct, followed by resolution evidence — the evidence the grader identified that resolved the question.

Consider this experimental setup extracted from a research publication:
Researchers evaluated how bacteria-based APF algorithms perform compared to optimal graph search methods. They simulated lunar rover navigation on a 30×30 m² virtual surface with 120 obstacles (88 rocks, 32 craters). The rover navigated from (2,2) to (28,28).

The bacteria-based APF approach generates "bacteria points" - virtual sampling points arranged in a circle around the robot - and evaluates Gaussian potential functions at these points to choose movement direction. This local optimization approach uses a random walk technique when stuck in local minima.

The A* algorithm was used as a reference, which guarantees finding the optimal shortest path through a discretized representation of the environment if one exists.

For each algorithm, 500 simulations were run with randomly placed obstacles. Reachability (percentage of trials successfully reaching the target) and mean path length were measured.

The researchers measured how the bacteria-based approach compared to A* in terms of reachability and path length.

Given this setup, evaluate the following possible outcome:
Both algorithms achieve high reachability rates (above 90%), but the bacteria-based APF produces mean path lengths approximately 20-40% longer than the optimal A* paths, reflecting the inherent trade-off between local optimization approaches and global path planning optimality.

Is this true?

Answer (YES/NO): NO